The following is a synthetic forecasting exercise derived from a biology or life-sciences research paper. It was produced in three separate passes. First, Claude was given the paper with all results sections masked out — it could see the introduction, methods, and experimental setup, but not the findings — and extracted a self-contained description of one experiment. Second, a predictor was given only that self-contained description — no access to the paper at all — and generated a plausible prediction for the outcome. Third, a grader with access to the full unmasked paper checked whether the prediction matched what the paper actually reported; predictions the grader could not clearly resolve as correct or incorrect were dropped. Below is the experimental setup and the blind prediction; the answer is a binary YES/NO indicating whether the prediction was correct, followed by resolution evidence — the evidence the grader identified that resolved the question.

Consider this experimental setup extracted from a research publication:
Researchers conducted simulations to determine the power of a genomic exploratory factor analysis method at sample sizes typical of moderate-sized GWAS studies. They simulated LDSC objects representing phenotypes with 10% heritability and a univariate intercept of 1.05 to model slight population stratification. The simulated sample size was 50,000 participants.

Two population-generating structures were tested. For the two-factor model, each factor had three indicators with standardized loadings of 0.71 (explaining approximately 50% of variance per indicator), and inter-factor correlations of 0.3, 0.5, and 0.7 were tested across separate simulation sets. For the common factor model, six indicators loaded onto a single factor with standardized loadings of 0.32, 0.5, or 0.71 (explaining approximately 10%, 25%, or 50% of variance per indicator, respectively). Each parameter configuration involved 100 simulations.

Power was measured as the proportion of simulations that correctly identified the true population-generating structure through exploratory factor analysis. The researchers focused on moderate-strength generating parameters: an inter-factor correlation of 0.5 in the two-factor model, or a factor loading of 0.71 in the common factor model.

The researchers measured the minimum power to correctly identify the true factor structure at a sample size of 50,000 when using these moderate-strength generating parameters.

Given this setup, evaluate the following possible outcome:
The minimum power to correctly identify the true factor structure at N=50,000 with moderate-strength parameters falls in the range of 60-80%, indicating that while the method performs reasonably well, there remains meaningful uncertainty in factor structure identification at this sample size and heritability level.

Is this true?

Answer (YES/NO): YES